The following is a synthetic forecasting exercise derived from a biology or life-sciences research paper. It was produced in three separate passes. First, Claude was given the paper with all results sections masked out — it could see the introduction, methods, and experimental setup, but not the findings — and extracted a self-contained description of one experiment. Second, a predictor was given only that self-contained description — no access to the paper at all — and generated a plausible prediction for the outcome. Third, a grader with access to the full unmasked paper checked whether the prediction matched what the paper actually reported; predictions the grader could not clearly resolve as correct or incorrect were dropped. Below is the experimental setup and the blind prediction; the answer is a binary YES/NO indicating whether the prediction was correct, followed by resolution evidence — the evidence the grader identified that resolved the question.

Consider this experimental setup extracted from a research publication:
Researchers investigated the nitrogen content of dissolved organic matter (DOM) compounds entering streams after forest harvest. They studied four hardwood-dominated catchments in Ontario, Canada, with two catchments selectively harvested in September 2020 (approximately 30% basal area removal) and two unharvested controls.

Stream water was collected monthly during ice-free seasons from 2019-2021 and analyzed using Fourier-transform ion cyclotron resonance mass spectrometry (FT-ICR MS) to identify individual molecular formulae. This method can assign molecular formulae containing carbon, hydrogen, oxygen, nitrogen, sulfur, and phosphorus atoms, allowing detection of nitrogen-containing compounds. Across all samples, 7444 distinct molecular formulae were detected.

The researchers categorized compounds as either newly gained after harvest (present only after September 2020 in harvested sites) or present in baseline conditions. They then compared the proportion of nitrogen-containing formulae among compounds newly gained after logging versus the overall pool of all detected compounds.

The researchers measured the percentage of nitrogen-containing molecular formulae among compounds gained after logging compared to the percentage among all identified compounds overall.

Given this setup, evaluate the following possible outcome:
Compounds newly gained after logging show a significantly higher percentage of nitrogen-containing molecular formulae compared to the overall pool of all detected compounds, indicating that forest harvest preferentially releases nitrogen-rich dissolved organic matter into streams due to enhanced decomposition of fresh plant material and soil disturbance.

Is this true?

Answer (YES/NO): NO